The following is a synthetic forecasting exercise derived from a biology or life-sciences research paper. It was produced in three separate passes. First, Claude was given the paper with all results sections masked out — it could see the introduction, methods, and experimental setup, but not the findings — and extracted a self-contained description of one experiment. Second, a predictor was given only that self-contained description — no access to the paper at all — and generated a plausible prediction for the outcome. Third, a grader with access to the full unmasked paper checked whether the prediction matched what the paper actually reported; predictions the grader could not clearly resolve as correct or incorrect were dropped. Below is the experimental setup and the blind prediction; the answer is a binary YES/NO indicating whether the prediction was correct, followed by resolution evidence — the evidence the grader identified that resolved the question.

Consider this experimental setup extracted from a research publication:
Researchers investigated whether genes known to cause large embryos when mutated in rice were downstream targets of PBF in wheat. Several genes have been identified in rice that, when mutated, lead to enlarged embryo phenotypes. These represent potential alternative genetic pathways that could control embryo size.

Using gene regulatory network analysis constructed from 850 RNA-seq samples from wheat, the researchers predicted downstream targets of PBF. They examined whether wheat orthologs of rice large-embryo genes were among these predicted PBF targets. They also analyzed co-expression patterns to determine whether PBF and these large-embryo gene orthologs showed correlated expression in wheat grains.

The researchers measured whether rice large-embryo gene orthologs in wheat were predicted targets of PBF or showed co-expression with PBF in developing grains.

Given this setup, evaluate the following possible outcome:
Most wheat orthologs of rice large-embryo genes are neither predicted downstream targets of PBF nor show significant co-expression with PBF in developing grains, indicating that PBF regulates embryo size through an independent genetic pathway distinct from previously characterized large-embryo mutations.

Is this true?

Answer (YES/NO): YES